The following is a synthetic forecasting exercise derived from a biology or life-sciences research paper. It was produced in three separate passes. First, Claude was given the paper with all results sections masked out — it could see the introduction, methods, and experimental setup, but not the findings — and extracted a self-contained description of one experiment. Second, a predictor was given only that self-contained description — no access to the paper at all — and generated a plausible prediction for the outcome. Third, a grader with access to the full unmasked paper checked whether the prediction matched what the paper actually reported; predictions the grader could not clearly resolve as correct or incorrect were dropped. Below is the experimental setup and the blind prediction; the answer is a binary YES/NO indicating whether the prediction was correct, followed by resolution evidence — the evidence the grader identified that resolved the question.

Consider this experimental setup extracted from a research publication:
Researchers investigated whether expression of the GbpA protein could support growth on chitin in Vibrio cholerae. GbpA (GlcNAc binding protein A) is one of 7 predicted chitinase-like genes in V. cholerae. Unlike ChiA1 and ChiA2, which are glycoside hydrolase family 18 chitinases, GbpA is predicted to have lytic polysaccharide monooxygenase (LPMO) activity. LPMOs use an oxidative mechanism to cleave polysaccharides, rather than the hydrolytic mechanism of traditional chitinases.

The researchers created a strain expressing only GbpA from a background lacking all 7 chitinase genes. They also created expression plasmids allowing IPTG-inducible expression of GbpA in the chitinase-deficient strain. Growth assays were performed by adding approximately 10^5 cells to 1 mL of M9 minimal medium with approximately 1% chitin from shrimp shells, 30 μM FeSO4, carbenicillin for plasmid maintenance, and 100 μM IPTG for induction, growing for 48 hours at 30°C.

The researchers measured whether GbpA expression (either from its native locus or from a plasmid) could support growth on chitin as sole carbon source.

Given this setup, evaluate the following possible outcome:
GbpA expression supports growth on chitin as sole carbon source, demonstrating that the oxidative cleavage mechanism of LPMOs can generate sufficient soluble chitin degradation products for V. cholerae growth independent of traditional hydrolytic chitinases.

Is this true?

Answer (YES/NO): NO